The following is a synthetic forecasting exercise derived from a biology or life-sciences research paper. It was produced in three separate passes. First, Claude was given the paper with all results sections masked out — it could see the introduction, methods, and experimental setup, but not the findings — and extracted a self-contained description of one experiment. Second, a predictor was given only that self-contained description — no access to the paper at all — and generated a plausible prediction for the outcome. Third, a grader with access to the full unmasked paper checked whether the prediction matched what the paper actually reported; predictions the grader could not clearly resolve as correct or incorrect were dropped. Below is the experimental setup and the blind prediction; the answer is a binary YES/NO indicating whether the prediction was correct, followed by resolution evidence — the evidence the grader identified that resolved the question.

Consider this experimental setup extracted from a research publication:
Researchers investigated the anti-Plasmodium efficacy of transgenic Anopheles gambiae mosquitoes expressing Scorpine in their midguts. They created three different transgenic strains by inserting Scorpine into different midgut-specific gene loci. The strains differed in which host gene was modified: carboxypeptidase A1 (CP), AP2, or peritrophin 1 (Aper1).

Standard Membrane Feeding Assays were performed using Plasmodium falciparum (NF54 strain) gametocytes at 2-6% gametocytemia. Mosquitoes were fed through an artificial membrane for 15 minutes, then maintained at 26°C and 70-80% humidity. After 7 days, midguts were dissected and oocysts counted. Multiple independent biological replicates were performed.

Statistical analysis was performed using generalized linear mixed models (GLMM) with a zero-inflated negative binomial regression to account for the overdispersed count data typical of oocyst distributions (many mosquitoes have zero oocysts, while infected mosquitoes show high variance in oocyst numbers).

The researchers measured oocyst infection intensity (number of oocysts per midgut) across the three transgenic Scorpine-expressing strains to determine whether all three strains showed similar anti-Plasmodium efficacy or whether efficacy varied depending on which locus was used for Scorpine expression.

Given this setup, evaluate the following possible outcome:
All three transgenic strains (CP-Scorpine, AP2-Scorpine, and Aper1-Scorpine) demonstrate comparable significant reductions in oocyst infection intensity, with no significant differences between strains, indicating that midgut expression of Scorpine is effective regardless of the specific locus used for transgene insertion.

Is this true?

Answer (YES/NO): NO